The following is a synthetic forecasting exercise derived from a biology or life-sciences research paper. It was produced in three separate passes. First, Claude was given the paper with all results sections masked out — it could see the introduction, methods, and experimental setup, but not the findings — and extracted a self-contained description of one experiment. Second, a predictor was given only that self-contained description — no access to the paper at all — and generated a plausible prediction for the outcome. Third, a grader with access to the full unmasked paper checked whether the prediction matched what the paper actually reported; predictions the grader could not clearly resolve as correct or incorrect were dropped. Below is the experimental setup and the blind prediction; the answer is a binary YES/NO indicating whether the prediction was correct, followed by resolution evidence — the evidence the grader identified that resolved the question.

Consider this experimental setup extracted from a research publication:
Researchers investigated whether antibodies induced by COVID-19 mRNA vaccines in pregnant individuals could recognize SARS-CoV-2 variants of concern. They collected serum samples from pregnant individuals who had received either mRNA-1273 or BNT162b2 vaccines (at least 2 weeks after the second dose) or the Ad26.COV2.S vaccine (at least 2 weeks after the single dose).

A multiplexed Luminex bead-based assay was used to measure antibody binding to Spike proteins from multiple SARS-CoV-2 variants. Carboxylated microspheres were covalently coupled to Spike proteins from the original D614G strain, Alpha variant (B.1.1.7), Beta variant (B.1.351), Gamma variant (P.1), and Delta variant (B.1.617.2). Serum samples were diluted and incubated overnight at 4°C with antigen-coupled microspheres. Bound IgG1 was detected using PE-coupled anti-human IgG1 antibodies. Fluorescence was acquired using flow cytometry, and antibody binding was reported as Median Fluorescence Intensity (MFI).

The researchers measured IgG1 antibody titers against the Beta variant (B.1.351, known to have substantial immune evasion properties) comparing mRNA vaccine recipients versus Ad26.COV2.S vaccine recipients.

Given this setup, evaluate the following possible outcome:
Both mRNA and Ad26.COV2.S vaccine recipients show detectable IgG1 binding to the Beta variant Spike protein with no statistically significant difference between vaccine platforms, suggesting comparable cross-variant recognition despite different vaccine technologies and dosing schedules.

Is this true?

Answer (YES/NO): NO